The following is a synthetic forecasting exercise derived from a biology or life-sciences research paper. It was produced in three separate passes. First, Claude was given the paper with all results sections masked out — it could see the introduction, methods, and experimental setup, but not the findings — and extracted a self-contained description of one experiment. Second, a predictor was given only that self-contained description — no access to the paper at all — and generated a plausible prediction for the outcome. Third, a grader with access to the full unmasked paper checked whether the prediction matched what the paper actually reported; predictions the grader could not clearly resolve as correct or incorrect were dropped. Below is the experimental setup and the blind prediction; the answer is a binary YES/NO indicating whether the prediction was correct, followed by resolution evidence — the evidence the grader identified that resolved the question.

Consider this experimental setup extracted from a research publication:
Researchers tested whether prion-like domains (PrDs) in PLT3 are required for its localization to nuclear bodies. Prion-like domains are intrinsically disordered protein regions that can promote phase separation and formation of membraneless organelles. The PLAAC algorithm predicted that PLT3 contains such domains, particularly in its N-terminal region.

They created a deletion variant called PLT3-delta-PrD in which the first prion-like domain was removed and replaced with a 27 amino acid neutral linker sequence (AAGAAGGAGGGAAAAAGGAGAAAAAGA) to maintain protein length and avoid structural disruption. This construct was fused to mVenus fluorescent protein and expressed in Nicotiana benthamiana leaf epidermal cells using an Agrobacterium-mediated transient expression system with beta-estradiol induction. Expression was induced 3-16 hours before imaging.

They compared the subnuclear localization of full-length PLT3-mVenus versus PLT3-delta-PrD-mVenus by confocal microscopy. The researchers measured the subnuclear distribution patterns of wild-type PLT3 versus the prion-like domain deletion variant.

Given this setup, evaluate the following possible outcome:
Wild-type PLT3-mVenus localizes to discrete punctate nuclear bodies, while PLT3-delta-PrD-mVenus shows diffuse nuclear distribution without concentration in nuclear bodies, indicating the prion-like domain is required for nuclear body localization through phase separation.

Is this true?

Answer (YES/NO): YES